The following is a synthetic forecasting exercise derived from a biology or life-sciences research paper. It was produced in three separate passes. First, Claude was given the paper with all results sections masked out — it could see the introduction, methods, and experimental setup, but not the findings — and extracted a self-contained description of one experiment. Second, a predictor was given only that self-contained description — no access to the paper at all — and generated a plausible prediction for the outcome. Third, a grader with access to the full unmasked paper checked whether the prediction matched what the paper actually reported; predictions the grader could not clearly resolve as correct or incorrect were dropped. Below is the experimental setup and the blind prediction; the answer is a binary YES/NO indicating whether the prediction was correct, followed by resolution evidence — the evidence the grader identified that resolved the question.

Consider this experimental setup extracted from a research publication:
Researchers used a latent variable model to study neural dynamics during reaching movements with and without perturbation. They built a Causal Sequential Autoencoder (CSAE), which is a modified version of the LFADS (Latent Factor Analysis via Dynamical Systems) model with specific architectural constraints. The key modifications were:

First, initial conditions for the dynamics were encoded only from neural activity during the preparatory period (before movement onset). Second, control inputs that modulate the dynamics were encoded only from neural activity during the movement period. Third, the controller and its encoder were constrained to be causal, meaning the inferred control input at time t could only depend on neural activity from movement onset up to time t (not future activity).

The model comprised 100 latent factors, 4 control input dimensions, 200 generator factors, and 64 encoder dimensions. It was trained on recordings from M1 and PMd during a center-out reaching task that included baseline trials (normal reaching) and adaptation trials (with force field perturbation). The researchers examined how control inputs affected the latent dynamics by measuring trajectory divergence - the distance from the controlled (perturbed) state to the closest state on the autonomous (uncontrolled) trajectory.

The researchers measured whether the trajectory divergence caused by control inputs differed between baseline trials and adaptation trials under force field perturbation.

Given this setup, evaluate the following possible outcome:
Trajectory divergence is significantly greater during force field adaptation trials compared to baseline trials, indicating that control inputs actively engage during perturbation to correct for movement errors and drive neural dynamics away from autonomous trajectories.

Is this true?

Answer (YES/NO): YES